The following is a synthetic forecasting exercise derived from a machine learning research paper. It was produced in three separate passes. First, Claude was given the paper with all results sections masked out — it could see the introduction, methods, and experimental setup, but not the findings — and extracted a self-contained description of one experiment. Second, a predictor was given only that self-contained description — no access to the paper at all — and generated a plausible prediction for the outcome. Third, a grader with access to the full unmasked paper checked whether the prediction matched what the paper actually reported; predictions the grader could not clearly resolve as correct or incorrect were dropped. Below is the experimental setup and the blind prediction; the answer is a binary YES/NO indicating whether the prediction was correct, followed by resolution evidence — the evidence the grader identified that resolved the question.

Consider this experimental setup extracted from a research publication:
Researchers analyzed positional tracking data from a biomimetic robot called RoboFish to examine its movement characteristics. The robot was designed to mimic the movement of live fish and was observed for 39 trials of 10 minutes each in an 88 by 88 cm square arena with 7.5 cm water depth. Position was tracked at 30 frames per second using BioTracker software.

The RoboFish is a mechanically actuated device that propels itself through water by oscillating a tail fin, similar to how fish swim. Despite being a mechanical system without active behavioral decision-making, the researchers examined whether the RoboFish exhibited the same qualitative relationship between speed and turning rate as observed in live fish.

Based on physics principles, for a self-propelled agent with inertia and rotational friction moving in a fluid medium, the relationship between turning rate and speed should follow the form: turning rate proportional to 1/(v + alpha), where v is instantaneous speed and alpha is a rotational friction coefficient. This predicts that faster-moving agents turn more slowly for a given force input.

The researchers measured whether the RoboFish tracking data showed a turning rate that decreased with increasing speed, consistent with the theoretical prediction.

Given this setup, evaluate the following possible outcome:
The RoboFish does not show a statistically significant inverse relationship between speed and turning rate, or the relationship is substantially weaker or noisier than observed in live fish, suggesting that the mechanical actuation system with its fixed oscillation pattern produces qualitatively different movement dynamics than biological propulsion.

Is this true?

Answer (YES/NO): NO